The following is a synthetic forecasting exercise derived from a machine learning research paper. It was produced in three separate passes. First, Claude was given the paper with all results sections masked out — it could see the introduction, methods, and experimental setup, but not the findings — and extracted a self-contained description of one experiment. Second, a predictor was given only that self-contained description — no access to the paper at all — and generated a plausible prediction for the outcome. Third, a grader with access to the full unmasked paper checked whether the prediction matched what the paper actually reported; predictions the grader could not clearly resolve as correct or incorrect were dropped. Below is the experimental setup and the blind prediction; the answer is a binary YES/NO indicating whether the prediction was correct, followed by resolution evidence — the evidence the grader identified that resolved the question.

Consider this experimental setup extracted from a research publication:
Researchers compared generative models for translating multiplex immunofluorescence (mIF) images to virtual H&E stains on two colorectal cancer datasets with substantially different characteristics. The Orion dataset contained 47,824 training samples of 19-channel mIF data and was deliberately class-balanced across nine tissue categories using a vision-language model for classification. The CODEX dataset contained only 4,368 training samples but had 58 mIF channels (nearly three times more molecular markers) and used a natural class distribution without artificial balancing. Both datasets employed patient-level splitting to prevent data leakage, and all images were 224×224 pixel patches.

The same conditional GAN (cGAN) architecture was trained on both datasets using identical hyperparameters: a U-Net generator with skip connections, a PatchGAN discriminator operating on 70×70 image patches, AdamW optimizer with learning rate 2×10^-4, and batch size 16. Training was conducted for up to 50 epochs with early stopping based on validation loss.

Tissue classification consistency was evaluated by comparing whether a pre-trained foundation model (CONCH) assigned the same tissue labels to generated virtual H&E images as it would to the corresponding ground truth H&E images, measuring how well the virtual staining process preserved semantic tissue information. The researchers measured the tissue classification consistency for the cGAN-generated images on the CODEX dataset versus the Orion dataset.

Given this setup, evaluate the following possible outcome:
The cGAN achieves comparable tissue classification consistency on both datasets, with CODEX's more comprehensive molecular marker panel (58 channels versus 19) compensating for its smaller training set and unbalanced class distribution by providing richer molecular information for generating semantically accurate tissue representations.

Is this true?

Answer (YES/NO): NO